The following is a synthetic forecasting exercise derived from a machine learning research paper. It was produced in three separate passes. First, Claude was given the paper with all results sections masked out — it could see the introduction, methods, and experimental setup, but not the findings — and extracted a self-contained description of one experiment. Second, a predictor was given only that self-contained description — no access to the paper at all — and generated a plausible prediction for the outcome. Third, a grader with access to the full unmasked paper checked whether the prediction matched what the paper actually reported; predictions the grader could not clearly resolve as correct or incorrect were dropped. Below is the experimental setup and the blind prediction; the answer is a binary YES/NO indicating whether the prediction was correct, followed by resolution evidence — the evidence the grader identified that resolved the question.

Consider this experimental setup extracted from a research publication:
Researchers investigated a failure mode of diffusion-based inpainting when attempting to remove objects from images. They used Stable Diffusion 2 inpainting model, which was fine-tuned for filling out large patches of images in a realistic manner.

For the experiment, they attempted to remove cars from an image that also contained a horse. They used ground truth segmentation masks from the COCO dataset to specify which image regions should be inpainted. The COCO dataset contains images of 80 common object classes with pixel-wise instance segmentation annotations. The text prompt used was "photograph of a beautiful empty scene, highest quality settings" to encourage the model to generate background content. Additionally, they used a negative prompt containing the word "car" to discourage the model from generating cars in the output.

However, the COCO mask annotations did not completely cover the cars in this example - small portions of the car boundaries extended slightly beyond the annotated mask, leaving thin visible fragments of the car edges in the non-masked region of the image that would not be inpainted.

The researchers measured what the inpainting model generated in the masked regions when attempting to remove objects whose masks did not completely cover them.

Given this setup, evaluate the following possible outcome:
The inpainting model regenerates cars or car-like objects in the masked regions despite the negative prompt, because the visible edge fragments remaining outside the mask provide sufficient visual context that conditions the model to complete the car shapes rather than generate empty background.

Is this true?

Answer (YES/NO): YES